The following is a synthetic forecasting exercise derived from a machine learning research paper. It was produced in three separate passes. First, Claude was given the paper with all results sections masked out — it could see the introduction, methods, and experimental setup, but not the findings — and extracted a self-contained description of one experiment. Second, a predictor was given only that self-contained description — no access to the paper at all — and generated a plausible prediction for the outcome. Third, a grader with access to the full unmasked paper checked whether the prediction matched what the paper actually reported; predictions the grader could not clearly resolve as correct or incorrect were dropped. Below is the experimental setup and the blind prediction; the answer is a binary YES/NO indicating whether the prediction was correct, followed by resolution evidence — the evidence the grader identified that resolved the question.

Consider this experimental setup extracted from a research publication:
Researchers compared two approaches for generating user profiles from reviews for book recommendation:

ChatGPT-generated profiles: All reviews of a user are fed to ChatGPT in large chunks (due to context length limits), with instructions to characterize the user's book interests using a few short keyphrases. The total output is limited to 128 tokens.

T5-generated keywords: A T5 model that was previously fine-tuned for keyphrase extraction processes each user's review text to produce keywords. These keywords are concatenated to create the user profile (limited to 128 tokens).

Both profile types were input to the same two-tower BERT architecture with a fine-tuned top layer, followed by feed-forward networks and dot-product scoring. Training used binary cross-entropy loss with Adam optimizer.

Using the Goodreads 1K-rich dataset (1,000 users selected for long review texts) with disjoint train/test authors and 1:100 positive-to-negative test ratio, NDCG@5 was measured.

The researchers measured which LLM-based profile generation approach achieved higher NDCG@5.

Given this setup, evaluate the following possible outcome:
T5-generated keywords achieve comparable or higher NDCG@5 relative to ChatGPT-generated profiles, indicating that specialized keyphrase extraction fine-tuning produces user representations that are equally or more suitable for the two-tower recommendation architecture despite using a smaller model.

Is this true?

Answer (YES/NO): YES